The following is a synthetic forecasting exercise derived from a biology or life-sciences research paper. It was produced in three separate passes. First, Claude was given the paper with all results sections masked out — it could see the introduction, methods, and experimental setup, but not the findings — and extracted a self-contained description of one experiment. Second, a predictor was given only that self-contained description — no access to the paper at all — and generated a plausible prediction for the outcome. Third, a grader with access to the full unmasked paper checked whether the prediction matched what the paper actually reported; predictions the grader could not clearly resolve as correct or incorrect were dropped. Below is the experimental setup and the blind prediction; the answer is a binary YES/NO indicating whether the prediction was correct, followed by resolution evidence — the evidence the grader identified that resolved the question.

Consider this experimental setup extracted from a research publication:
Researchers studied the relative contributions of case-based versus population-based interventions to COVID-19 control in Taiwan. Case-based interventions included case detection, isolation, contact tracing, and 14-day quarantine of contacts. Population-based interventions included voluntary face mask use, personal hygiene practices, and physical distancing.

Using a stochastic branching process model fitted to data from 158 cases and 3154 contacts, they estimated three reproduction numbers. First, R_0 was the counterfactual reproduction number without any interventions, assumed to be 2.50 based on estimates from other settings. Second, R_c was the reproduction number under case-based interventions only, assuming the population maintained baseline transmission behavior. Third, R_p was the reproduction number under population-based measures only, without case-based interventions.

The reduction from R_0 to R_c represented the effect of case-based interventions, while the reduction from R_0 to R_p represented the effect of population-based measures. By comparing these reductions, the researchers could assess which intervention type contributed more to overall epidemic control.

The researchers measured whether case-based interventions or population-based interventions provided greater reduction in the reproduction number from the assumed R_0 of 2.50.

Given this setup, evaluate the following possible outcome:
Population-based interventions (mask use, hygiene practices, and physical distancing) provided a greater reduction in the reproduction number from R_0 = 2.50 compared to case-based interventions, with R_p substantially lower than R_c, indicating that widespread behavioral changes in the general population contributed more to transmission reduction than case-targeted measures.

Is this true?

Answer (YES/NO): YES